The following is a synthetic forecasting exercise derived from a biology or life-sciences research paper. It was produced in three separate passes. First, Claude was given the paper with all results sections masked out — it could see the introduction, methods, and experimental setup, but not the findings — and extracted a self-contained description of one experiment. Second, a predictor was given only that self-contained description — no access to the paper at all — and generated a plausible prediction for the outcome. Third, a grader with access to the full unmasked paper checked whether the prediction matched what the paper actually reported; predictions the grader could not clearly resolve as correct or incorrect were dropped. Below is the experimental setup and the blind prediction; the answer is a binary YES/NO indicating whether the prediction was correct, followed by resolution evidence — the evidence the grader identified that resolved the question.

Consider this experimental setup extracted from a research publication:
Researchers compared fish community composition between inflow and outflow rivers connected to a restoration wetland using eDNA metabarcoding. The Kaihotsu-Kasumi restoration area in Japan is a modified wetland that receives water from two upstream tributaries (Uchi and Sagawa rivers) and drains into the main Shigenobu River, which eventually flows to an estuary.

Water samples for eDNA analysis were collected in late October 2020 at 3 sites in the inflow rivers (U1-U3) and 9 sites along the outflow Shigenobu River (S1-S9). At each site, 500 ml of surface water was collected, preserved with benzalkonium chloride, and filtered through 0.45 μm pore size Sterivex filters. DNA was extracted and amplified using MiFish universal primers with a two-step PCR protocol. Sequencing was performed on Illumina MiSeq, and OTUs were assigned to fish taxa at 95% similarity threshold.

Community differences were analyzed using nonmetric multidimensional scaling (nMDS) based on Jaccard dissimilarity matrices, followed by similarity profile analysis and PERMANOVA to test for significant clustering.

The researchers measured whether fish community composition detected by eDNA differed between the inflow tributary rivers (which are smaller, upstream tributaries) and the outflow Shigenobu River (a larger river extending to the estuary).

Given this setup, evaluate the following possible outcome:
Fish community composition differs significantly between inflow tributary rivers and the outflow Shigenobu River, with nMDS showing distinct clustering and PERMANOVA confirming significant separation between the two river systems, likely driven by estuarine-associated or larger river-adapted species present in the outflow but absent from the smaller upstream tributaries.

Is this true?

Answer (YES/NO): NO